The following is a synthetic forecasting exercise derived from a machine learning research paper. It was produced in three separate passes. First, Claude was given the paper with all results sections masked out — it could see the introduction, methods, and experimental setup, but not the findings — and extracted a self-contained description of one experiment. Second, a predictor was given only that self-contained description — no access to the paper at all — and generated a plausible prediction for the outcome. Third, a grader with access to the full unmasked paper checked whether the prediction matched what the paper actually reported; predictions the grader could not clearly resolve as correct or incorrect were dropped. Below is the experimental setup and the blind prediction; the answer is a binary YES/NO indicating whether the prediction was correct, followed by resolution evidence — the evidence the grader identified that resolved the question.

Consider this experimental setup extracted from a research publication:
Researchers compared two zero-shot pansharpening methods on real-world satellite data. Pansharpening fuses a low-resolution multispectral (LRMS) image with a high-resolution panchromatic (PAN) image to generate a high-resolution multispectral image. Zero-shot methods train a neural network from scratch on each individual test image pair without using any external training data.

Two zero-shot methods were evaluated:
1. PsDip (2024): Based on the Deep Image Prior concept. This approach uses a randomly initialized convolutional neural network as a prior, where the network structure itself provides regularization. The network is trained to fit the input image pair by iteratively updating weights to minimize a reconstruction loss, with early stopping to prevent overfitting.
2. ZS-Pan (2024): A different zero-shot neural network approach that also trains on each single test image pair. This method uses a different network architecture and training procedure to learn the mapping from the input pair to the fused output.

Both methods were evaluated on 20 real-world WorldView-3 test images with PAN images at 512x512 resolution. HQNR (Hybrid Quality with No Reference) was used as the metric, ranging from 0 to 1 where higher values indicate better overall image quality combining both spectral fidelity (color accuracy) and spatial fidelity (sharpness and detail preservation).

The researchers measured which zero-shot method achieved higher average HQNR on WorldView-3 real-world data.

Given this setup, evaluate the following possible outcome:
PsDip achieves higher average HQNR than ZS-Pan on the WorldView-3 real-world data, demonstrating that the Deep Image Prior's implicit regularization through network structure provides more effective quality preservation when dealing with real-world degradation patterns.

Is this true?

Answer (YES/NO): NO